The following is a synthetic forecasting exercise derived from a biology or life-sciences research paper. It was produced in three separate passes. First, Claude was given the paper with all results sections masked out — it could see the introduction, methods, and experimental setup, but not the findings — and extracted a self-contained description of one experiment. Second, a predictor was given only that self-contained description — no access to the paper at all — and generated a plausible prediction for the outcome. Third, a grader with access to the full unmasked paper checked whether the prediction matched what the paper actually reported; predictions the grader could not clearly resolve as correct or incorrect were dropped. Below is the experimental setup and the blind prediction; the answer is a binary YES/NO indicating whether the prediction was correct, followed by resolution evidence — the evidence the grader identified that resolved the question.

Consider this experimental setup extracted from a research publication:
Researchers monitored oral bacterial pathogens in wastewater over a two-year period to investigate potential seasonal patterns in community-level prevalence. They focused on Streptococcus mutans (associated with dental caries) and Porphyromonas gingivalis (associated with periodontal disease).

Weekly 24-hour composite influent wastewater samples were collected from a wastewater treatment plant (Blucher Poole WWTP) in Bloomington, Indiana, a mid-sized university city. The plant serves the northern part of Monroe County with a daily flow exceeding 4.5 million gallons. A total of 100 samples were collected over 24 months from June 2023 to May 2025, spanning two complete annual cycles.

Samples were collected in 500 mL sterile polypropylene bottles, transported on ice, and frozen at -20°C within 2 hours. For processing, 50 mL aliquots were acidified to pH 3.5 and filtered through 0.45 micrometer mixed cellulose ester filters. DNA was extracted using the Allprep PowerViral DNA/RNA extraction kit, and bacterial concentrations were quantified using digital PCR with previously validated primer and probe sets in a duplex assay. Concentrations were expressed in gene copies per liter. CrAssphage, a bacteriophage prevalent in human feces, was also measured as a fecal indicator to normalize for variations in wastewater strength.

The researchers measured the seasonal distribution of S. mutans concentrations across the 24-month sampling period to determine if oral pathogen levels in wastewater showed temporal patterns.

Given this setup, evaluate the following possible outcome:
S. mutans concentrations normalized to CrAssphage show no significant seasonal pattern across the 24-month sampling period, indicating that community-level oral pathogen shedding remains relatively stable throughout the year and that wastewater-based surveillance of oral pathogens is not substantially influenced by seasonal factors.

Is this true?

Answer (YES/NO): NO